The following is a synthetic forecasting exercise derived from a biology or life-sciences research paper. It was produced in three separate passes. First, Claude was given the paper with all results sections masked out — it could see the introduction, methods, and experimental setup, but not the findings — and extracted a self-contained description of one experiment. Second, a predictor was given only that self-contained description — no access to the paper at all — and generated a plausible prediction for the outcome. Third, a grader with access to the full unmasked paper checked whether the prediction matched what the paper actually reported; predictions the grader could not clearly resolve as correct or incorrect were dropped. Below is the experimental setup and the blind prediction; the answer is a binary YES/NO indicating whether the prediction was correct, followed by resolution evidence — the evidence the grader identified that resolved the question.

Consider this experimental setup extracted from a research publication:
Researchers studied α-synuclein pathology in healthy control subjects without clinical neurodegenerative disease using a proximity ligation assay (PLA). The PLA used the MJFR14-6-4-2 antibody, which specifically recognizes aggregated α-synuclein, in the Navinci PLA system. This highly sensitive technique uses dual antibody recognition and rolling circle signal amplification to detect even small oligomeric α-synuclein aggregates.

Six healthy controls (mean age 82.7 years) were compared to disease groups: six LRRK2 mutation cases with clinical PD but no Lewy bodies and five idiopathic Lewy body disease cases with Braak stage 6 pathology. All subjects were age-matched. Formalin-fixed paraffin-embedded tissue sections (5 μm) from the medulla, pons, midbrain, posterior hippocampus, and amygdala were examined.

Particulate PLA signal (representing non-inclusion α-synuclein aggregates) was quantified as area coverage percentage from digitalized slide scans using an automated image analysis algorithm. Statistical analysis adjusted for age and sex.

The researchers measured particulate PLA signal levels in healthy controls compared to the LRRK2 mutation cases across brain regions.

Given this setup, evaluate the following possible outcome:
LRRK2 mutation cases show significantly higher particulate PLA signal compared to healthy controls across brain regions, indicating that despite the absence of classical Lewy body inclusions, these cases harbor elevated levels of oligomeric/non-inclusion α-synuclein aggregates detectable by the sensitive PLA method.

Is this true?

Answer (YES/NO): YES